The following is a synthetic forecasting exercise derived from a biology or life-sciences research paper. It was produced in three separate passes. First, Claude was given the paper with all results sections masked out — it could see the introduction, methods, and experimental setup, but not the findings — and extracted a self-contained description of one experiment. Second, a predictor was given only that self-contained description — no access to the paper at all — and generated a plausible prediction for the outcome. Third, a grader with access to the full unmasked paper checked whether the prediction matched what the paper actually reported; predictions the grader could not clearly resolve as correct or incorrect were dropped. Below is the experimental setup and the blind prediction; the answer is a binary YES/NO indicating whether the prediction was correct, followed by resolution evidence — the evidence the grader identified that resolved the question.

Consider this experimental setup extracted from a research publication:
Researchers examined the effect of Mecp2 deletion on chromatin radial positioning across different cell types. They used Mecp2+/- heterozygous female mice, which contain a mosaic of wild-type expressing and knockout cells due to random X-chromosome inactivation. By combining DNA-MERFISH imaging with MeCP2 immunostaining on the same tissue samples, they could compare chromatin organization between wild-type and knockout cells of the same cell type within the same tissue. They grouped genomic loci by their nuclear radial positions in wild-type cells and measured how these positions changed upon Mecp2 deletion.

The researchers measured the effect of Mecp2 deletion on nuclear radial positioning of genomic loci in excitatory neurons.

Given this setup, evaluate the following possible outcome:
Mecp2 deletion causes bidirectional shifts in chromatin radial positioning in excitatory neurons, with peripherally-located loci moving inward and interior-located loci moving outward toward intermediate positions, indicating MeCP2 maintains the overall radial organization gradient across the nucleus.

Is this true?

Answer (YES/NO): YES